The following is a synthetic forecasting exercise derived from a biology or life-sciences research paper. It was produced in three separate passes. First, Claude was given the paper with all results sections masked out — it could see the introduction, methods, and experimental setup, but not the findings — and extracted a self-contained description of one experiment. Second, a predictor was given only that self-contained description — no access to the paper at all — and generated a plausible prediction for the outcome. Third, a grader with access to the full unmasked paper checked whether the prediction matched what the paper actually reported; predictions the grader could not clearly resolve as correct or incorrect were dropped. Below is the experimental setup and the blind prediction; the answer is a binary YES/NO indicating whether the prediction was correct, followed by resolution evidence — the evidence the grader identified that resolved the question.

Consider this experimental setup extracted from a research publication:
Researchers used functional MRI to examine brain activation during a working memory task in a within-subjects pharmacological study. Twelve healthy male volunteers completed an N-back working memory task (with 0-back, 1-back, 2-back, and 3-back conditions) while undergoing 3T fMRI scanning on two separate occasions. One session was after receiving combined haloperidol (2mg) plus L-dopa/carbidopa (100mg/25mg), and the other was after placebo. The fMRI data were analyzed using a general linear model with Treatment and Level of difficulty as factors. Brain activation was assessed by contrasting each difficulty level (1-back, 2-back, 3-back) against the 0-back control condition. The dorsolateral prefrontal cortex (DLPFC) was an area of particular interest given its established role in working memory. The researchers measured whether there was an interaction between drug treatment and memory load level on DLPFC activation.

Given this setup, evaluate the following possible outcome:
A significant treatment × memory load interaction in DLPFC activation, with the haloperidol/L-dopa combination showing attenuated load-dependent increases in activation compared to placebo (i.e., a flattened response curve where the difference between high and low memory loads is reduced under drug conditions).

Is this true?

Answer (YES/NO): NO